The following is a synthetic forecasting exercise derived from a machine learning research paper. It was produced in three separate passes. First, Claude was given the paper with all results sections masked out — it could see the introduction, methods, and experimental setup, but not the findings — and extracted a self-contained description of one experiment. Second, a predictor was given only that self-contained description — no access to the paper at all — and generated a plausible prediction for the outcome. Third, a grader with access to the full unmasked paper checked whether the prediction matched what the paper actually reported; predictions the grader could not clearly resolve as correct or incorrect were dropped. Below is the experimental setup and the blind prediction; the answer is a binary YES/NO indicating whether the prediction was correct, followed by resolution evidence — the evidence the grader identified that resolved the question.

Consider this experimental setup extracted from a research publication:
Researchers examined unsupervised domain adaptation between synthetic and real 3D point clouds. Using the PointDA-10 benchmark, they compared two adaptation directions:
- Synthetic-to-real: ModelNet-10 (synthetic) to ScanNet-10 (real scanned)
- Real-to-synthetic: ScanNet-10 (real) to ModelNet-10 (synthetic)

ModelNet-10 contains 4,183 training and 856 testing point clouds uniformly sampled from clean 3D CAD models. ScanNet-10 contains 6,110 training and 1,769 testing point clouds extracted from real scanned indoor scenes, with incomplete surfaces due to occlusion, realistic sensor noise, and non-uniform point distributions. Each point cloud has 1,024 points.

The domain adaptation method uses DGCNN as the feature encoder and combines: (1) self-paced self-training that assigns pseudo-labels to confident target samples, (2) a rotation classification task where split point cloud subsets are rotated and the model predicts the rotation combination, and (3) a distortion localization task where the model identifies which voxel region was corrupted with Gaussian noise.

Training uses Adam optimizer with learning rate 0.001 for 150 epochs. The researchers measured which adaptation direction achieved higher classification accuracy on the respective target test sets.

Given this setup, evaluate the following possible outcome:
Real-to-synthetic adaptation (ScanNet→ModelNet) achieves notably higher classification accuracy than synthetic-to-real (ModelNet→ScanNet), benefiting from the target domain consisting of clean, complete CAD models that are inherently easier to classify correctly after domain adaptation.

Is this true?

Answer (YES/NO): YES